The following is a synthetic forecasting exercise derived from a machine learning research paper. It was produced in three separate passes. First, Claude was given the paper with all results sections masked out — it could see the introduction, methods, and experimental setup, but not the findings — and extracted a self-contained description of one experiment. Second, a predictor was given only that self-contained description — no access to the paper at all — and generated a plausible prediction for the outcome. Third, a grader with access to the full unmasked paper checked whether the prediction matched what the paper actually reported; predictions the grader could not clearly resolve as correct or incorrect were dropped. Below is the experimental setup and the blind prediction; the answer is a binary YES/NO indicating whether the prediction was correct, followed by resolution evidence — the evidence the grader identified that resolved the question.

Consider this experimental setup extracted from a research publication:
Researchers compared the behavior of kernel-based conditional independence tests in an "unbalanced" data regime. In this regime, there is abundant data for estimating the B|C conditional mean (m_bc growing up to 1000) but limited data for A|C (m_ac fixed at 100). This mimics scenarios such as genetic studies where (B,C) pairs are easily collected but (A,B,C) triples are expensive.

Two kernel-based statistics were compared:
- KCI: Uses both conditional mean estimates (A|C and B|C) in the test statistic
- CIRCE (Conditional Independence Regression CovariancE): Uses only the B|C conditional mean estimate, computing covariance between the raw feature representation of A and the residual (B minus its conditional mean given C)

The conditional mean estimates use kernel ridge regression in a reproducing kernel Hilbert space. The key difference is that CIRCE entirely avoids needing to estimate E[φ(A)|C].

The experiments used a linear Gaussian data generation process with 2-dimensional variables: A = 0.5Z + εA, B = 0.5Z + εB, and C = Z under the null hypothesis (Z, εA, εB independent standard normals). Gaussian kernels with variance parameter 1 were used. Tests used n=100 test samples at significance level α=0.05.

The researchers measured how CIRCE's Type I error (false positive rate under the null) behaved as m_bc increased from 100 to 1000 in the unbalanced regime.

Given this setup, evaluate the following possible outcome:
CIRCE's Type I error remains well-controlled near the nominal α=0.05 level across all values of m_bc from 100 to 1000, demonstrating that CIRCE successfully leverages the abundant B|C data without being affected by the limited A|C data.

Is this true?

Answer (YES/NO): NO